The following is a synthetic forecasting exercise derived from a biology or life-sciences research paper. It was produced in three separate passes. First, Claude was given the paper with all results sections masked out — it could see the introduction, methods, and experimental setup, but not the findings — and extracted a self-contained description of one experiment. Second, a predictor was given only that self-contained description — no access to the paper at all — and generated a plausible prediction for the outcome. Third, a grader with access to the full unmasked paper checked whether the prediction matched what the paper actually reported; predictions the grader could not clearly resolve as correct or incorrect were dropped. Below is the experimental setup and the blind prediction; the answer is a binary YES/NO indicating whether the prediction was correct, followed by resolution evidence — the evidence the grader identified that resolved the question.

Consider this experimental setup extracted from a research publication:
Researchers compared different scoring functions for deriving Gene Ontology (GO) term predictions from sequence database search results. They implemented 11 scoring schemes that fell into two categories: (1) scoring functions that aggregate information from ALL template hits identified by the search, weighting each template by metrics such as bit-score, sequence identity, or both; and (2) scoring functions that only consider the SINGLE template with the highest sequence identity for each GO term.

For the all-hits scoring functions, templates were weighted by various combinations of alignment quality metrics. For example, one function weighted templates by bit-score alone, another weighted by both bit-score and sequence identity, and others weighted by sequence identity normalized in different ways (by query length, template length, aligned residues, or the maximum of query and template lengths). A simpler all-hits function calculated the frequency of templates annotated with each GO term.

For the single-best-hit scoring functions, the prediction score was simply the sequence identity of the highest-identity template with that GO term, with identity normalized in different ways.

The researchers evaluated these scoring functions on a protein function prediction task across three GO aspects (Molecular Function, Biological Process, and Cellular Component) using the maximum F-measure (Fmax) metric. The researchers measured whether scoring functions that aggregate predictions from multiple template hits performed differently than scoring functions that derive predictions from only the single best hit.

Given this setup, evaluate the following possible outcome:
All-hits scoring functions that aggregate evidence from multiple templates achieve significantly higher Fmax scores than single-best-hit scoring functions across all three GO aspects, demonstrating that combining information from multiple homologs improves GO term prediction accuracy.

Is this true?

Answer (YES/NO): YES